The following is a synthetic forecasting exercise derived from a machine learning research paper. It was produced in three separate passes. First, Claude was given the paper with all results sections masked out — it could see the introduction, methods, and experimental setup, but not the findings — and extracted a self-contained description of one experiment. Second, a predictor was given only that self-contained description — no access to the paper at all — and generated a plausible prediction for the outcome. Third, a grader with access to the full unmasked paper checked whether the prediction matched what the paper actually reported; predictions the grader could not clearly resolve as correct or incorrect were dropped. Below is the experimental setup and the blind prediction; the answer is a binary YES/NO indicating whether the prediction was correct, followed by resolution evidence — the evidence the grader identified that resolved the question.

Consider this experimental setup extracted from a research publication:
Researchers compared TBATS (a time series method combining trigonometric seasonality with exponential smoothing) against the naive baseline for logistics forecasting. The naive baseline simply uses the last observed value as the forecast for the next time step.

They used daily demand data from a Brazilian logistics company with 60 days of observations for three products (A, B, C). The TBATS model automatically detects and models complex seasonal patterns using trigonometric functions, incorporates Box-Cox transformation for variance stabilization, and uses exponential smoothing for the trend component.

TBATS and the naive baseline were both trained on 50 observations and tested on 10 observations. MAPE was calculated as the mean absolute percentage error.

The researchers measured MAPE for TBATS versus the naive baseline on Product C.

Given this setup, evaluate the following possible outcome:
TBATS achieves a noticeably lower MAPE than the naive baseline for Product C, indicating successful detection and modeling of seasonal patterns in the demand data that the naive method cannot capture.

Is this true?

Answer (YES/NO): NO